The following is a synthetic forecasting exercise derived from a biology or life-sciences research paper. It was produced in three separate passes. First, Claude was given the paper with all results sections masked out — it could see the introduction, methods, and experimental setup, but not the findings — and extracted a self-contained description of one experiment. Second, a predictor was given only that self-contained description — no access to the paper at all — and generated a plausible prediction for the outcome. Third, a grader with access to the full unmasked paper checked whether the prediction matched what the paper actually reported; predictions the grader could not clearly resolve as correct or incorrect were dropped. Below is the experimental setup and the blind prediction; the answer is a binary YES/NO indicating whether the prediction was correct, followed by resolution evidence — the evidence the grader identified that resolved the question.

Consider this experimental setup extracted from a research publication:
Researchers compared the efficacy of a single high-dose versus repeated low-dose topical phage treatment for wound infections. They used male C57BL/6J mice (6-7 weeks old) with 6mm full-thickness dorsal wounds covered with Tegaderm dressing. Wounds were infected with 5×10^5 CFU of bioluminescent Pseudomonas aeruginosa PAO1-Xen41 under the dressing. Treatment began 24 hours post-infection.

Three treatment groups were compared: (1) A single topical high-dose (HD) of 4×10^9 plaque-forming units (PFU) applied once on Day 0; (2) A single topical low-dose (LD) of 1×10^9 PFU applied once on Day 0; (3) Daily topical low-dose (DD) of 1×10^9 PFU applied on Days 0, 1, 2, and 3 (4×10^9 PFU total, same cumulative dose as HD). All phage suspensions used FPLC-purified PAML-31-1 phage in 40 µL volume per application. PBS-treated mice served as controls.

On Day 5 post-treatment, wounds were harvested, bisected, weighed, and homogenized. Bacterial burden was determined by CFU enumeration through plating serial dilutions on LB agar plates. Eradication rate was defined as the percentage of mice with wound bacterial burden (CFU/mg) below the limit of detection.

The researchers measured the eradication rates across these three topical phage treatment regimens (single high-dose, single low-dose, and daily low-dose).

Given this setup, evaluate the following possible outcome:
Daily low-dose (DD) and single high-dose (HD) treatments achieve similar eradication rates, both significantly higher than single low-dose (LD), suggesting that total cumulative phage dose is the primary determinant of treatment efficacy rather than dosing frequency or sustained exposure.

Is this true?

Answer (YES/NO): NO